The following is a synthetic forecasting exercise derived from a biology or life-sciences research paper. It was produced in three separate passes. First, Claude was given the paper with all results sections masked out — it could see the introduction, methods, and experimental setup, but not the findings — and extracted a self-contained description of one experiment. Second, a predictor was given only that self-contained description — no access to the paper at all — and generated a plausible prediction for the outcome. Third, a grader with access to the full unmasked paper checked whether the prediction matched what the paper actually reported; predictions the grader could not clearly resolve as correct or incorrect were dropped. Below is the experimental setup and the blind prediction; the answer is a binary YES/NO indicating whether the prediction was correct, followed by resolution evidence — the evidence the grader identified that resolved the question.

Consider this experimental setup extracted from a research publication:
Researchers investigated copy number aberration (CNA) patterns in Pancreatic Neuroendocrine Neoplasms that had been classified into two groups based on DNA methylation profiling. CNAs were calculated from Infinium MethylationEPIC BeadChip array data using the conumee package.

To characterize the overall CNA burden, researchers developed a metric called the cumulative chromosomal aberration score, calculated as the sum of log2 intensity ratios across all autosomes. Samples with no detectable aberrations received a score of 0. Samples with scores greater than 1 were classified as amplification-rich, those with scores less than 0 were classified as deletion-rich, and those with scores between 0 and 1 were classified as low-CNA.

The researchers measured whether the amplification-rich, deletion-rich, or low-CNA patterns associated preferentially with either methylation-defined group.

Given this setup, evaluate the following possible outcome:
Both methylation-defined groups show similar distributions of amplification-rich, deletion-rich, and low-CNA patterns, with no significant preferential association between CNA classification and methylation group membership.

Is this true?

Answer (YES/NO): NO